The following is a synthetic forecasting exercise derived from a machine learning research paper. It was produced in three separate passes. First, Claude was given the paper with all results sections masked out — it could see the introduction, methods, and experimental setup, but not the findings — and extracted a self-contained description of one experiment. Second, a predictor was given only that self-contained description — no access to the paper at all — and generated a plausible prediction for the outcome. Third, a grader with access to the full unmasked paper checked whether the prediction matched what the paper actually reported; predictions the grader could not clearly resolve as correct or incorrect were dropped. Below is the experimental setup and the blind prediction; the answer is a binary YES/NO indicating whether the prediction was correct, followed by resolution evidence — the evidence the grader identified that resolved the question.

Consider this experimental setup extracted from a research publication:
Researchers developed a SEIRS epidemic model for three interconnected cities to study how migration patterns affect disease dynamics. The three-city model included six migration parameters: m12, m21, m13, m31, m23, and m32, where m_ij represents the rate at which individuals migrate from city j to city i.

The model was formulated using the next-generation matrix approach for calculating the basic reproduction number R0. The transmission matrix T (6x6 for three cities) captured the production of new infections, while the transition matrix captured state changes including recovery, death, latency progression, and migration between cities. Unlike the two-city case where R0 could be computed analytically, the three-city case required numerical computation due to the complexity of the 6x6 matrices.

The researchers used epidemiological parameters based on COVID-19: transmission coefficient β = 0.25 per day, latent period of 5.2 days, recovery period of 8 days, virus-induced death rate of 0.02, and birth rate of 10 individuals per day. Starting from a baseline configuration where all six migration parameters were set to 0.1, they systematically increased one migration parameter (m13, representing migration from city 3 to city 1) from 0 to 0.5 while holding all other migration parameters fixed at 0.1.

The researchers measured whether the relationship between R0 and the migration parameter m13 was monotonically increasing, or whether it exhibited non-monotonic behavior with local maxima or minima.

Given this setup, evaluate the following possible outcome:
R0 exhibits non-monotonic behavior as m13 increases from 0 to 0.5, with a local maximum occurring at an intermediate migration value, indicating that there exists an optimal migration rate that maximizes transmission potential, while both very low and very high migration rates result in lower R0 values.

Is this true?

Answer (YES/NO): NO